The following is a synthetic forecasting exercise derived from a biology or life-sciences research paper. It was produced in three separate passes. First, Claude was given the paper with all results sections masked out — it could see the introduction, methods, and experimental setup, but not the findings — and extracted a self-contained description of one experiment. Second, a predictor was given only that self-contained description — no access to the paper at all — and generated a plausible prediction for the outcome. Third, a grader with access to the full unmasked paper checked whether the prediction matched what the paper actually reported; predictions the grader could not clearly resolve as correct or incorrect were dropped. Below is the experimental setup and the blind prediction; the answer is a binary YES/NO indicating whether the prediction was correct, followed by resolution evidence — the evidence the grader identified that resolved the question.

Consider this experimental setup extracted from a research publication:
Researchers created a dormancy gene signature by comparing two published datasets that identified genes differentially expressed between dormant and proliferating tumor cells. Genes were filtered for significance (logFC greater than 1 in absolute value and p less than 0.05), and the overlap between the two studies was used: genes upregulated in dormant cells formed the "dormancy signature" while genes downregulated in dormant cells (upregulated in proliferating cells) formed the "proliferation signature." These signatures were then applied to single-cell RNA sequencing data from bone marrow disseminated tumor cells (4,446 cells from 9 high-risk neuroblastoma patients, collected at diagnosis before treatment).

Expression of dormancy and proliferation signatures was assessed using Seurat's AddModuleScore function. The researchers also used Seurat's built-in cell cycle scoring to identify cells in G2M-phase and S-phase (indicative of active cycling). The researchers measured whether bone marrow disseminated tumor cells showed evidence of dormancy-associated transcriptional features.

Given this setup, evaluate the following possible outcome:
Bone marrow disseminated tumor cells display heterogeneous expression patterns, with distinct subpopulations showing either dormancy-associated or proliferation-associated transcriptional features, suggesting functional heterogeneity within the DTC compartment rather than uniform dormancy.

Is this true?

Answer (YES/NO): YES